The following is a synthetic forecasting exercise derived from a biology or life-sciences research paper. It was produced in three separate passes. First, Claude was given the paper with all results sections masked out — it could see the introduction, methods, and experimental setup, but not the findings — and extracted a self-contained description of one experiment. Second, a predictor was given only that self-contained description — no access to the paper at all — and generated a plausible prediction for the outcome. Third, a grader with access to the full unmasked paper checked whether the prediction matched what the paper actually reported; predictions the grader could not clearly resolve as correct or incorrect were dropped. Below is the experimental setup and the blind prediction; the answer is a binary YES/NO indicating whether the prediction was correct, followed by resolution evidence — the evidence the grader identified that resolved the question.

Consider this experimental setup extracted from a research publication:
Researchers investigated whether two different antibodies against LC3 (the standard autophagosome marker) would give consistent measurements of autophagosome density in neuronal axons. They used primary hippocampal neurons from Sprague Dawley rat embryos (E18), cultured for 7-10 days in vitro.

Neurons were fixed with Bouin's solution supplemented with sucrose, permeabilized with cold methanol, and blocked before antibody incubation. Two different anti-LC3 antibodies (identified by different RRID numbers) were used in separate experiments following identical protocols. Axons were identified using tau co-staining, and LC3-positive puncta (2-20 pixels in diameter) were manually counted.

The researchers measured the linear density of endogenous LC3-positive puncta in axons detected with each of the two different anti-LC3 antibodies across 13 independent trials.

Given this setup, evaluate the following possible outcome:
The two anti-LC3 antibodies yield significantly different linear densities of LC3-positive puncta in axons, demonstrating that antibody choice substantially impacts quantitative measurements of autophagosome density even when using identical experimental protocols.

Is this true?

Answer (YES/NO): NO